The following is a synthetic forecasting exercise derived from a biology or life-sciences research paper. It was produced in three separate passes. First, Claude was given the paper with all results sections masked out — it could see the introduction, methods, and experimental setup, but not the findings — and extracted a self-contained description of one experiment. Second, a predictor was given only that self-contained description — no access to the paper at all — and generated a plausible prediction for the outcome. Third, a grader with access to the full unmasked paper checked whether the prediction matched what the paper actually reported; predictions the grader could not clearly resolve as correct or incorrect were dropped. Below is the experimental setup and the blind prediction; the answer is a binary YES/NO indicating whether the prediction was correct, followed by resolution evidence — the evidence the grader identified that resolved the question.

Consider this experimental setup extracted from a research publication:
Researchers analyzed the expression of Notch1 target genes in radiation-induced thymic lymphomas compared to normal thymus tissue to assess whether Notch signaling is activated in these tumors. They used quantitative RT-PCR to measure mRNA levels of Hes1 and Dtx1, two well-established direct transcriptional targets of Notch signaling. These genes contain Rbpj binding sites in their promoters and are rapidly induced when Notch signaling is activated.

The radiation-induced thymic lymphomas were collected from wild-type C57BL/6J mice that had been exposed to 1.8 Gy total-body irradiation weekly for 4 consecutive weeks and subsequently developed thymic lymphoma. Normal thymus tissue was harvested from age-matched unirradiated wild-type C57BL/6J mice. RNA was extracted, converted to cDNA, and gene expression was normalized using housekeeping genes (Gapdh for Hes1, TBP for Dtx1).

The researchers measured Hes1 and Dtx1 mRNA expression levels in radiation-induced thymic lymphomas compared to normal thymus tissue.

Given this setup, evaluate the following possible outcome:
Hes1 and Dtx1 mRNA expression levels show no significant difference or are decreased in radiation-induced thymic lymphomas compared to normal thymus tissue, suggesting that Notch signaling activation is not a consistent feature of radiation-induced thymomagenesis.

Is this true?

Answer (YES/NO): NO